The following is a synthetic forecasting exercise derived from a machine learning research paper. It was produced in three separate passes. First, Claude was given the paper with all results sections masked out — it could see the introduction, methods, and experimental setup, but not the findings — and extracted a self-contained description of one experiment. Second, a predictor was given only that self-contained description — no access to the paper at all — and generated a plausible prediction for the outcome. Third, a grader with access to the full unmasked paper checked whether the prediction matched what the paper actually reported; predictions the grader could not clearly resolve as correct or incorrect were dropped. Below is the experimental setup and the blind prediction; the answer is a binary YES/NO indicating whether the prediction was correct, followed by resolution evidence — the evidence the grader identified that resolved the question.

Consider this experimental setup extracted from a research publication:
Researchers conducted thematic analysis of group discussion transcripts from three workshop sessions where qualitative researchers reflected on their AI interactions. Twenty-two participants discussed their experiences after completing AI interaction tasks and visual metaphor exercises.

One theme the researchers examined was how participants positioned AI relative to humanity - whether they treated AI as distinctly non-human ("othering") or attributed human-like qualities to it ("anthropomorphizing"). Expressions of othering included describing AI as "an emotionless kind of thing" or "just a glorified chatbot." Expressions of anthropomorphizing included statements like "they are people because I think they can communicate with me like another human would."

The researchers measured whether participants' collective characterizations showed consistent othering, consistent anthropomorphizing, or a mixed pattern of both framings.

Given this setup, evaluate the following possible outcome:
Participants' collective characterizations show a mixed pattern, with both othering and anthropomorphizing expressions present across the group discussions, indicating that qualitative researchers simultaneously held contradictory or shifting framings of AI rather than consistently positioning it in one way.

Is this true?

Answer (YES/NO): YES